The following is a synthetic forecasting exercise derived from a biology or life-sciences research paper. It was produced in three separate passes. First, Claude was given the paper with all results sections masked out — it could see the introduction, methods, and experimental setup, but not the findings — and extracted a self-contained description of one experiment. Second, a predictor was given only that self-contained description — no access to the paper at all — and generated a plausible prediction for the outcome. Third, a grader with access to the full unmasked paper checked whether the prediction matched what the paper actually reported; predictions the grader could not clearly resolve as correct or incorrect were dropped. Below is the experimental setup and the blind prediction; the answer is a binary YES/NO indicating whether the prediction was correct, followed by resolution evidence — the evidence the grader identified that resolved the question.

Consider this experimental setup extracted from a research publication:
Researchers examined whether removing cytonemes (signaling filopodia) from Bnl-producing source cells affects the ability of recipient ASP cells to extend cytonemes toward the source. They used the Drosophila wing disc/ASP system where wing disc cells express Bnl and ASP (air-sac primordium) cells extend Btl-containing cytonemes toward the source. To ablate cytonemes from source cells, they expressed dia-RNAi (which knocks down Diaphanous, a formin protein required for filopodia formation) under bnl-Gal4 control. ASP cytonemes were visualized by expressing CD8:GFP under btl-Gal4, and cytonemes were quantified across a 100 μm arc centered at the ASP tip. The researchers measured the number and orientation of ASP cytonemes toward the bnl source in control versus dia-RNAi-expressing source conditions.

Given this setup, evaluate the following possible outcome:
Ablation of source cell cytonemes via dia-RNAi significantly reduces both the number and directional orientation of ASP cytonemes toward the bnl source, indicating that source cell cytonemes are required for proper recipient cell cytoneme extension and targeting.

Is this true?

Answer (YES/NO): YES